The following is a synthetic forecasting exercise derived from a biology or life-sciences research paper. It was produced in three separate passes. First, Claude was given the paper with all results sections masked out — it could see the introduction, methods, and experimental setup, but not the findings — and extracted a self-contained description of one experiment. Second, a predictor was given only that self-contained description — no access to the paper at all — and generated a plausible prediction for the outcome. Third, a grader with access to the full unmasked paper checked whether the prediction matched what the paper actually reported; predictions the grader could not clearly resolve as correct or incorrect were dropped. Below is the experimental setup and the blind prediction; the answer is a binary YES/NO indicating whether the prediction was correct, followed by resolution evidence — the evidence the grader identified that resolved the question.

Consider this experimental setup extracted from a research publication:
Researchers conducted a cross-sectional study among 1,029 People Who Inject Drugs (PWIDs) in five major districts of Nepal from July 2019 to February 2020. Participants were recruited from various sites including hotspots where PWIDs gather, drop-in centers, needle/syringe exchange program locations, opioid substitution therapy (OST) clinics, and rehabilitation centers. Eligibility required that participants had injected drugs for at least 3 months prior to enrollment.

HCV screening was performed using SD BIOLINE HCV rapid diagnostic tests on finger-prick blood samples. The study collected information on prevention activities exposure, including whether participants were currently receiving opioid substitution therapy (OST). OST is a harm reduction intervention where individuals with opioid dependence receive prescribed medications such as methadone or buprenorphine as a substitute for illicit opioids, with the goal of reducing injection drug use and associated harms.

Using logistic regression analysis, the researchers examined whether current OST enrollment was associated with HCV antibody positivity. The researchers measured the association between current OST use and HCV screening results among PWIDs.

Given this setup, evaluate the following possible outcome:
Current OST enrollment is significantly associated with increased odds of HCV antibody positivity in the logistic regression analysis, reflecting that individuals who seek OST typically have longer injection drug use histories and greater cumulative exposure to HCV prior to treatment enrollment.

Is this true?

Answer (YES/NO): YES